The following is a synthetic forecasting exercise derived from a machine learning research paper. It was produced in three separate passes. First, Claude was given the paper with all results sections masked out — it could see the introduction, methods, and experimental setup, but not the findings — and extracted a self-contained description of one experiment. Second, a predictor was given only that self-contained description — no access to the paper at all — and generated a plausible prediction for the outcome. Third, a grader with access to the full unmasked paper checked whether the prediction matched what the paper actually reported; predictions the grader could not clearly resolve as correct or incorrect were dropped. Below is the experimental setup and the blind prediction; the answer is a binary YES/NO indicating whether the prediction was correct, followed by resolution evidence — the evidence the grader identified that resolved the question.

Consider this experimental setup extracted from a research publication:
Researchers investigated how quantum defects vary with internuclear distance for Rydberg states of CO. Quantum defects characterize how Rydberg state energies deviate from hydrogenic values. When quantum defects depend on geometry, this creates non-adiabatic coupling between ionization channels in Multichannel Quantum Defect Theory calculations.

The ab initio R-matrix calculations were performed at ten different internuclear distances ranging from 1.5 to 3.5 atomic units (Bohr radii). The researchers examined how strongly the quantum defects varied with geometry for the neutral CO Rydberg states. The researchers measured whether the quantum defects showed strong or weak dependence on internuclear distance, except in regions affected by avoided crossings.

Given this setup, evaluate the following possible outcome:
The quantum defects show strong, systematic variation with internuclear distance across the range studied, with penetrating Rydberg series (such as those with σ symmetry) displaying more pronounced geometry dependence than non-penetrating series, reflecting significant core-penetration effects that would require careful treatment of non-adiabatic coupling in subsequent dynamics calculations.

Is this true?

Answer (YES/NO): NO